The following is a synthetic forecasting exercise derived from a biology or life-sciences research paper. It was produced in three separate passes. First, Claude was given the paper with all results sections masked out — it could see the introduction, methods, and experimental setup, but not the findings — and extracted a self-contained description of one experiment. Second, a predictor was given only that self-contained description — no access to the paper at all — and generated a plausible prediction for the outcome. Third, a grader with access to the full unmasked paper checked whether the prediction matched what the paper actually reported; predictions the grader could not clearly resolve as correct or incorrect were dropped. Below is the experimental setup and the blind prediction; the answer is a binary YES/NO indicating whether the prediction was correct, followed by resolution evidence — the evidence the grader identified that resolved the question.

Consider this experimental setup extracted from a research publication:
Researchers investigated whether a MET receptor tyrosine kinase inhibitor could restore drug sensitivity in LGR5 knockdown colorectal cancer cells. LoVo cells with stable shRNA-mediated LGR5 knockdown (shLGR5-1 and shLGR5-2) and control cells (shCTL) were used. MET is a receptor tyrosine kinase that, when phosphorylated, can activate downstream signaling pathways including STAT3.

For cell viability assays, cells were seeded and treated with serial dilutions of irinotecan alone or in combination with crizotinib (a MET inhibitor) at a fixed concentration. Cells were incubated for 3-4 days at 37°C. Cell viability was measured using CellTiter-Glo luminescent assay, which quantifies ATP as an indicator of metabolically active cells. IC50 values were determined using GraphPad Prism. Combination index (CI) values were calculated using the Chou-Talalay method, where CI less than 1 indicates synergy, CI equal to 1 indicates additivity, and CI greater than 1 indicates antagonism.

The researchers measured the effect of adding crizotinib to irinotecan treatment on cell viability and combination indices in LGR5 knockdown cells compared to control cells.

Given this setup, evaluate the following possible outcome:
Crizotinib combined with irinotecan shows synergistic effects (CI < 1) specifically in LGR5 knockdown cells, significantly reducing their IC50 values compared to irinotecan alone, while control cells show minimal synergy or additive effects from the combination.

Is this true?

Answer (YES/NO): NO